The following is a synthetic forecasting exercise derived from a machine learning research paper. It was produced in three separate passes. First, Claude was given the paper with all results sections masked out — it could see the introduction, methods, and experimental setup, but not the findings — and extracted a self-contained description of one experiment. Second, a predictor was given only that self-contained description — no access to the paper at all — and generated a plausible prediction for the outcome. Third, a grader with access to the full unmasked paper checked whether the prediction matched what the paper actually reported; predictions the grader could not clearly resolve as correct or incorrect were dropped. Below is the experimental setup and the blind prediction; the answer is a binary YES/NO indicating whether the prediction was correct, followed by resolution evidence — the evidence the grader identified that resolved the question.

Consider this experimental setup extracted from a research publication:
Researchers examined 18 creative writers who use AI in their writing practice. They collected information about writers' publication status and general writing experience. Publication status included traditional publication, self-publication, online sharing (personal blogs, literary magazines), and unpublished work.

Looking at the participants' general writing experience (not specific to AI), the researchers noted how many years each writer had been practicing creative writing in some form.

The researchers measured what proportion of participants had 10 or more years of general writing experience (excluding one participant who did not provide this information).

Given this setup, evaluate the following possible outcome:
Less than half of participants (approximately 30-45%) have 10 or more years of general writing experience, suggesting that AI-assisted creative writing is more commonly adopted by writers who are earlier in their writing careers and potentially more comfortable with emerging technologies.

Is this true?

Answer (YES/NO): NO